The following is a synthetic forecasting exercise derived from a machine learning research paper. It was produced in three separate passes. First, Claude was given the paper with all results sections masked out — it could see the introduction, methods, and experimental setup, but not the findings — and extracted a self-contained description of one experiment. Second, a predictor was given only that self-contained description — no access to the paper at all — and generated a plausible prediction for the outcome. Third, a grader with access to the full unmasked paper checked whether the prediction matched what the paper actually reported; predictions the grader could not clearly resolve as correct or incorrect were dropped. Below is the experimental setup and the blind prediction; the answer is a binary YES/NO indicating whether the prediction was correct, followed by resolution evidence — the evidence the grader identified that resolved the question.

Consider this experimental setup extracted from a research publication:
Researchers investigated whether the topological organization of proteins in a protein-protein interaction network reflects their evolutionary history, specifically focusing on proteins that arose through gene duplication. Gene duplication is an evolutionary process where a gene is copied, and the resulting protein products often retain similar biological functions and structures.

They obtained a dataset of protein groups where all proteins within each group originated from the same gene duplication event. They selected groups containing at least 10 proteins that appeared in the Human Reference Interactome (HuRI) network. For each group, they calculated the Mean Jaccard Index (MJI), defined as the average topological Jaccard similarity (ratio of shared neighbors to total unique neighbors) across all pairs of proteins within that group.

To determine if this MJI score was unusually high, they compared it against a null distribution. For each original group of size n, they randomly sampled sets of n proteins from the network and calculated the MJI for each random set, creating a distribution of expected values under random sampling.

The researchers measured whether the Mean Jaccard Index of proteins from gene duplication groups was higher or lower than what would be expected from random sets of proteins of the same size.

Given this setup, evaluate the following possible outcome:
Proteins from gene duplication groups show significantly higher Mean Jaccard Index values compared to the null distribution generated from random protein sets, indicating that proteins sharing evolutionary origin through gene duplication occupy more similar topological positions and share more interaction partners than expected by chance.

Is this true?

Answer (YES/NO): YES